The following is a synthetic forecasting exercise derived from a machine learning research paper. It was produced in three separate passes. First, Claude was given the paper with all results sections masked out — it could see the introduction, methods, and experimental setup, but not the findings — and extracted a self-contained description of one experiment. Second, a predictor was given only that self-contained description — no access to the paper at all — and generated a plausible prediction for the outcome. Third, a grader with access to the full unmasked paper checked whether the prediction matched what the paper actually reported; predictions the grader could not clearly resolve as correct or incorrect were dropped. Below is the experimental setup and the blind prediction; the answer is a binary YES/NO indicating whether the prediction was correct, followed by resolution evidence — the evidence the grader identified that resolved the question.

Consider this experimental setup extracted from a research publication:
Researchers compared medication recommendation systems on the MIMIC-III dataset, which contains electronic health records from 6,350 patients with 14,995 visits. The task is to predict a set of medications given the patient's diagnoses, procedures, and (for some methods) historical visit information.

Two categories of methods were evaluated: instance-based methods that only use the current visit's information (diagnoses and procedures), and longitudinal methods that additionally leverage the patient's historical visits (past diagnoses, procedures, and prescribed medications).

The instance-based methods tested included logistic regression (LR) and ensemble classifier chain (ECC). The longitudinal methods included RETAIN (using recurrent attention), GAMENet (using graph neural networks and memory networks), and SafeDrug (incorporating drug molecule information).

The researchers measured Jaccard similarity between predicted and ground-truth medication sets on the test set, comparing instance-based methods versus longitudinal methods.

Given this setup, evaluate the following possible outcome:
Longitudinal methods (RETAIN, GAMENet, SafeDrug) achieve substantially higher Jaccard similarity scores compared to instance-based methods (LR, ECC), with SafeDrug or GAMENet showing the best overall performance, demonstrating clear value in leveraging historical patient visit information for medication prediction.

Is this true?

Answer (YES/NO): NO